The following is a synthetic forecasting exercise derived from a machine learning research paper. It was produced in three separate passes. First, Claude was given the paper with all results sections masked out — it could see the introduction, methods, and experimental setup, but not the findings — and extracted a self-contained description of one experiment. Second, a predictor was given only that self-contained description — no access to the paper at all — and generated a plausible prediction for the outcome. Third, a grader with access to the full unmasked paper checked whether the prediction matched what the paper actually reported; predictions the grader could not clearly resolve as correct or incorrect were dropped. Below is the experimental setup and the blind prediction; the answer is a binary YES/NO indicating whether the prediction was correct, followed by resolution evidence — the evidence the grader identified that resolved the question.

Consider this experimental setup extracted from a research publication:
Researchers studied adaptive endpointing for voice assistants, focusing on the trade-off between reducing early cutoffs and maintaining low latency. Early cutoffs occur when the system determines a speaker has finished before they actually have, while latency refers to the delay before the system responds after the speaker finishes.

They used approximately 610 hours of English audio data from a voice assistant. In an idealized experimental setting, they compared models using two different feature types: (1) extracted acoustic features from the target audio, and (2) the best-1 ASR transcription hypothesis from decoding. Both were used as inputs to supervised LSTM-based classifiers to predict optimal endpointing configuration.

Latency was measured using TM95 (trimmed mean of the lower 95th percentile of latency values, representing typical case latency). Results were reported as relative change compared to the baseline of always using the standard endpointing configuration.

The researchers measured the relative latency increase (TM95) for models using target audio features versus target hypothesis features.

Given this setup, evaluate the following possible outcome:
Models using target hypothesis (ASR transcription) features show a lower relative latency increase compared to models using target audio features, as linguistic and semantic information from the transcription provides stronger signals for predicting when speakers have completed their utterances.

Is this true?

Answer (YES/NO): YES